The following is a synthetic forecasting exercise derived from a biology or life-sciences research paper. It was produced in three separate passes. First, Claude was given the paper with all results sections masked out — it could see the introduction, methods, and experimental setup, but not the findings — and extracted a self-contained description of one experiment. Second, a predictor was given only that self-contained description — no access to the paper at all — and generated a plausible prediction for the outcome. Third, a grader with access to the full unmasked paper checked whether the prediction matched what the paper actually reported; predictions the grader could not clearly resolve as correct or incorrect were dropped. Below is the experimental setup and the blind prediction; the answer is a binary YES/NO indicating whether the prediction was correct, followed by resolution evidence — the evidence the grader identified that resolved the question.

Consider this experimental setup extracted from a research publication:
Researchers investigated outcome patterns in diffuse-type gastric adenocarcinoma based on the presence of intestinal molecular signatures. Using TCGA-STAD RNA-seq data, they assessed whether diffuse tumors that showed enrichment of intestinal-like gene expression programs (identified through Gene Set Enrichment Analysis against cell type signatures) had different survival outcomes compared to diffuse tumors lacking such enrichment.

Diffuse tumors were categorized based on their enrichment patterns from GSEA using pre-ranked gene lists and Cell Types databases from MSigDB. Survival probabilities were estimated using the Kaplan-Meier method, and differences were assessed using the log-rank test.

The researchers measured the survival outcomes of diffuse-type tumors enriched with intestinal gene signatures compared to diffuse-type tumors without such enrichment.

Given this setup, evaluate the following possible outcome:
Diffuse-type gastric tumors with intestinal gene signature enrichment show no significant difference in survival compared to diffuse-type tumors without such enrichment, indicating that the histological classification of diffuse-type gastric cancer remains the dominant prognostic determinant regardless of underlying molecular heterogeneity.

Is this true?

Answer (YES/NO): NO